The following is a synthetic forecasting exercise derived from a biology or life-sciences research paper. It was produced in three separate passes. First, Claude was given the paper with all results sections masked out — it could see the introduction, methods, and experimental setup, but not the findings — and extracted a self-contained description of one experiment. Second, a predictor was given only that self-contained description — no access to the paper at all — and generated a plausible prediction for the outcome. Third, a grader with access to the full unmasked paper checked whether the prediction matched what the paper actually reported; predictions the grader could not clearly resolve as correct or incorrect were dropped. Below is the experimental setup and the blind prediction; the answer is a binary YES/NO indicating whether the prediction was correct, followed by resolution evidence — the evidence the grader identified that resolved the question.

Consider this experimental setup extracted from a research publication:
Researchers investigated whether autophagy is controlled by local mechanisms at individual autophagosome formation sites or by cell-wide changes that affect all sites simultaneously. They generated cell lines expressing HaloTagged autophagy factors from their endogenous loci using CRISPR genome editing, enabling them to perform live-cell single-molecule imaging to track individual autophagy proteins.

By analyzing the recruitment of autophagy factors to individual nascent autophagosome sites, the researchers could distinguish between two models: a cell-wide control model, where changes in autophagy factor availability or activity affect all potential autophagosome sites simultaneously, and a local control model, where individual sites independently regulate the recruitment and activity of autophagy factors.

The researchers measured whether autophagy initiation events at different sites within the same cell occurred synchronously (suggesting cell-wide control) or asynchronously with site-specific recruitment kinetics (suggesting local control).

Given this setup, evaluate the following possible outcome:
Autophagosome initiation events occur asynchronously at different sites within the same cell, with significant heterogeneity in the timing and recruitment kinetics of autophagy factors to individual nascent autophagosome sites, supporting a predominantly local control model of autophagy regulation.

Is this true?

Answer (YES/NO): YES